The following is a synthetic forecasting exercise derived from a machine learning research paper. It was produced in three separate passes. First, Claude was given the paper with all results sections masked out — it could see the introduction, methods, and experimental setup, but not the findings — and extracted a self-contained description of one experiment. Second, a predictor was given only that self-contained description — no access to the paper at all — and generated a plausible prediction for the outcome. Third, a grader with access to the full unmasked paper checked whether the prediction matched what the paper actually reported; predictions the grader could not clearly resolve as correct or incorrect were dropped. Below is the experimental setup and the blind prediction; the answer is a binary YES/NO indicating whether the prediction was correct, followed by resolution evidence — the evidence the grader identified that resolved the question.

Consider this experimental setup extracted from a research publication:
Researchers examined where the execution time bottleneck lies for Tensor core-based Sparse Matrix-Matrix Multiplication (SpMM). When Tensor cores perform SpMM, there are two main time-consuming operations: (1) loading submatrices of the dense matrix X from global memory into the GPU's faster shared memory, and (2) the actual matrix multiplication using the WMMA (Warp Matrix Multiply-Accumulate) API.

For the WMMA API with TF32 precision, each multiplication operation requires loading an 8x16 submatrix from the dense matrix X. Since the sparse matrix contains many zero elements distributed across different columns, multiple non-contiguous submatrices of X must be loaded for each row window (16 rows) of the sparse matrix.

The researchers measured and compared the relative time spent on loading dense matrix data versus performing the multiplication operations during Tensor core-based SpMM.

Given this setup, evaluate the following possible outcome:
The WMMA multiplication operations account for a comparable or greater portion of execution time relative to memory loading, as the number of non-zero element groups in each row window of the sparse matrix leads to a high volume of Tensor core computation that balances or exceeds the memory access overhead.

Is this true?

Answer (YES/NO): NO